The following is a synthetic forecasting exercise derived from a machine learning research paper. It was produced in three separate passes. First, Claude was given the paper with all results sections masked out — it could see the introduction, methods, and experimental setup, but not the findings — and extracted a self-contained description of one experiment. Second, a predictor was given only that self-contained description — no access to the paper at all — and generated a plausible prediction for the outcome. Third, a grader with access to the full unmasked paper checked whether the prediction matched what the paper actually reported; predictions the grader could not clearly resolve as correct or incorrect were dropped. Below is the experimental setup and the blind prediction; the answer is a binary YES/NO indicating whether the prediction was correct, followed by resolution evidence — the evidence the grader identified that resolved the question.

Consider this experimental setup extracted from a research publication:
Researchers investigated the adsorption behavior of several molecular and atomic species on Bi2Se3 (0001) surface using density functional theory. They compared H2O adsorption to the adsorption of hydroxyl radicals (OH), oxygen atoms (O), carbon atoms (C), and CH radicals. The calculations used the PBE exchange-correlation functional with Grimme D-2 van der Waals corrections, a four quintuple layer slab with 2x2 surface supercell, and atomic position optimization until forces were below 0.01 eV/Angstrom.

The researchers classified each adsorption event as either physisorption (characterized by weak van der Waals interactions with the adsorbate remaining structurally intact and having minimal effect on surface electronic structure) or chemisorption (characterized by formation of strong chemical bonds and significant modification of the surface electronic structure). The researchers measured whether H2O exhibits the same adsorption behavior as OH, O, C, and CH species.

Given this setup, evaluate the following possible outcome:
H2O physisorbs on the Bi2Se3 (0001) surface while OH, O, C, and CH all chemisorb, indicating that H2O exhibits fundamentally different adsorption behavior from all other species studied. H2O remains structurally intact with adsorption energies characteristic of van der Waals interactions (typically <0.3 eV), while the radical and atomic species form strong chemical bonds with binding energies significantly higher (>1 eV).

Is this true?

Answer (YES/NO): YES